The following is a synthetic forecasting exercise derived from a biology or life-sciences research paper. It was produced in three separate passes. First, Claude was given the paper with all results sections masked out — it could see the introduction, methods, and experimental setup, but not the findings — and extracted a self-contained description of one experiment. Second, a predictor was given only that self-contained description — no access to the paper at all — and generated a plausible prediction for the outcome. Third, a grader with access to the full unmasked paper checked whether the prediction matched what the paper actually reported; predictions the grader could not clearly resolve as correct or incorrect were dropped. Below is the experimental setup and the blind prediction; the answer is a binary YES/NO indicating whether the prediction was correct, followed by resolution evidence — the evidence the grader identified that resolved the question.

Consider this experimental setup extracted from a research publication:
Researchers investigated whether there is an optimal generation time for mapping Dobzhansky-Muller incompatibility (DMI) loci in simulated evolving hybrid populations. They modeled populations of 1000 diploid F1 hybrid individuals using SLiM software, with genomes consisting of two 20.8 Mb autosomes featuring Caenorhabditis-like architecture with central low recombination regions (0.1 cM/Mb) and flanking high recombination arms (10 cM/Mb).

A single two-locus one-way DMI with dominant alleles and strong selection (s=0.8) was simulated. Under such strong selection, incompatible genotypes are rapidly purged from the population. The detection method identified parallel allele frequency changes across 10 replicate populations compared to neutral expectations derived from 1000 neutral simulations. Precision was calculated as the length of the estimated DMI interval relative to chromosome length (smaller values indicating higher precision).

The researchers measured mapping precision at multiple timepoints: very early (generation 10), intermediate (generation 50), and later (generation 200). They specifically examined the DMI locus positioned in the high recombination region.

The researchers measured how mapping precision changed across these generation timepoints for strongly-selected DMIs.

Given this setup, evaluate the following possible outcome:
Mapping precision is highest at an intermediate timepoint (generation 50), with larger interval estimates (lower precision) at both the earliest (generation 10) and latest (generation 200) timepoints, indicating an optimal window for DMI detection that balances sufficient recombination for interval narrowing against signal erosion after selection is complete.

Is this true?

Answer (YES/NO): NO